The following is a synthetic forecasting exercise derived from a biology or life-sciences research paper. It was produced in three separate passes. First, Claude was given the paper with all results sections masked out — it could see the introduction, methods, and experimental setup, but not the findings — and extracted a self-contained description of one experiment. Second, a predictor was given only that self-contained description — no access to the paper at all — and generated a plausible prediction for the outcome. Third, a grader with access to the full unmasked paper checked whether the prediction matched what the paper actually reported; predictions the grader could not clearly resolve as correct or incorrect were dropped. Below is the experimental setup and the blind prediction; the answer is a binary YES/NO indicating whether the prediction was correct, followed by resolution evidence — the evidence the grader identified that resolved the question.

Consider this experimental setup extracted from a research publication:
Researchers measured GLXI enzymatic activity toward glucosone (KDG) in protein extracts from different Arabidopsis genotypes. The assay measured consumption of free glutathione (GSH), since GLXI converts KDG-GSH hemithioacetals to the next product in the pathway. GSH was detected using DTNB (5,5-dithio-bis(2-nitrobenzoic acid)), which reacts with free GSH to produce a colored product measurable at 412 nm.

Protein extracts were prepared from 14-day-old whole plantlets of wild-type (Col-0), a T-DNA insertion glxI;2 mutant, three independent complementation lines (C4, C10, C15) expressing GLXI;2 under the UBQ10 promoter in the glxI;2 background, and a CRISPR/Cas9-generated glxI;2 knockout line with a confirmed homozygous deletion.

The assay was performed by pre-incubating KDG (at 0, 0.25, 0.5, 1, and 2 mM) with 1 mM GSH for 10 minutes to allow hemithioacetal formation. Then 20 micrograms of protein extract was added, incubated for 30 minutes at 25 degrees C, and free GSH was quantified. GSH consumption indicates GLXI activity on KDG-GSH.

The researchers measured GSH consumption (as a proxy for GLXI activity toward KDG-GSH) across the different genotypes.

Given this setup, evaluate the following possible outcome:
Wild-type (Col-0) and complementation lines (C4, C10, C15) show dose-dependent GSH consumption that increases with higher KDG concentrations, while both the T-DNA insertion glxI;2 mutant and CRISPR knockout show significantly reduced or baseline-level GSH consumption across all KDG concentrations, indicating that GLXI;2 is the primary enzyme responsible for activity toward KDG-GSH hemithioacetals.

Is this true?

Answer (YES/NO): YES